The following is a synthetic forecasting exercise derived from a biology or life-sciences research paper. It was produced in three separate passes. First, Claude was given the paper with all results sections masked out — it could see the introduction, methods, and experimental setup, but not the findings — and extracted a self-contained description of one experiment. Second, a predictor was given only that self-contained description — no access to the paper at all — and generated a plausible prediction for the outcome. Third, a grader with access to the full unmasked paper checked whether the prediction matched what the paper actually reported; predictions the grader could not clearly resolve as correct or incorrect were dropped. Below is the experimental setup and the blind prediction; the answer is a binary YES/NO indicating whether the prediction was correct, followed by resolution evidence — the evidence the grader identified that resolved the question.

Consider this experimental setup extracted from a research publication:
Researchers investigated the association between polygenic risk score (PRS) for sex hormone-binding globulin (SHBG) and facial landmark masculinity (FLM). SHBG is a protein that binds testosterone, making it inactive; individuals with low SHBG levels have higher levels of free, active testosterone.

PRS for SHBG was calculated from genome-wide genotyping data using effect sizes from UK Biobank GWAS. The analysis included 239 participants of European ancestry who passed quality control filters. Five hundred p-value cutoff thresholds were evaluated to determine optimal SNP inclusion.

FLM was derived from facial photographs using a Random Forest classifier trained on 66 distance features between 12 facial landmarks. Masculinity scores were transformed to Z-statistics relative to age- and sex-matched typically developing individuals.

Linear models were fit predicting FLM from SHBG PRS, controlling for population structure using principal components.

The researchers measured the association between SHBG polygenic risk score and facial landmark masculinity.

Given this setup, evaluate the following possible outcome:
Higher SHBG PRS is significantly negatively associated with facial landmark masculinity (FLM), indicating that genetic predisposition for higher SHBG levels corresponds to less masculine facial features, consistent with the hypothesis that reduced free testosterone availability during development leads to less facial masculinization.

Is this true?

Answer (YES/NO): YES